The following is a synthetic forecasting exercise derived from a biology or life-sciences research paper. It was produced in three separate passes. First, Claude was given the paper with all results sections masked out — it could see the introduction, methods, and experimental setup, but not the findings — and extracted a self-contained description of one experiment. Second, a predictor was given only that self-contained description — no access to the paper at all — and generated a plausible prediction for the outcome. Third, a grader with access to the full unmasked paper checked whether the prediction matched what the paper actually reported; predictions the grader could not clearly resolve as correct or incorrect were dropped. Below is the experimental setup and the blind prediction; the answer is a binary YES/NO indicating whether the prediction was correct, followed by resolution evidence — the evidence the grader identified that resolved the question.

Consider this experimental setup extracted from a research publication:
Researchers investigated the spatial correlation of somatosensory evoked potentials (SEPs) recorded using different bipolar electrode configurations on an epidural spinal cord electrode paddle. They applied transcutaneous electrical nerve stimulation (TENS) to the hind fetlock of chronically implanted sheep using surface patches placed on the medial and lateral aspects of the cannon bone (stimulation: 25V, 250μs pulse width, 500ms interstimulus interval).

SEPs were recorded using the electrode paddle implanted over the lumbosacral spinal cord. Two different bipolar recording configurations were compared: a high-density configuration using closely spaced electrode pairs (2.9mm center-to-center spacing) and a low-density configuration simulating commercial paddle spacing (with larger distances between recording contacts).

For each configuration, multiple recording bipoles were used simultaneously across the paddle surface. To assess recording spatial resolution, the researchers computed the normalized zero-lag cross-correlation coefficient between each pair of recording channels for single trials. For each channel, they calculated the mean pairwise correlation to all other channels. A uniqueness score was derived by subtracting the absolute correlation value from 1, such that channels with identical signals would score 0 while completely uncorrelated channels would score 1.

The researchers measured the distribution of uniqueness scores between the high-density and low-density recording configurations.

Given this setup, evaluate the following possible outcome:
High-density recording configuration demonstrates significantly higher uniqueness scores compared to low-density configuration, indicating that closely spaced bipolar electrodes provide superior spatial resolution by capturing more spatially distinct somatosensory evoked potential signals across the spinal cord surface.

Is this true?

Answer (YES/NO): YES